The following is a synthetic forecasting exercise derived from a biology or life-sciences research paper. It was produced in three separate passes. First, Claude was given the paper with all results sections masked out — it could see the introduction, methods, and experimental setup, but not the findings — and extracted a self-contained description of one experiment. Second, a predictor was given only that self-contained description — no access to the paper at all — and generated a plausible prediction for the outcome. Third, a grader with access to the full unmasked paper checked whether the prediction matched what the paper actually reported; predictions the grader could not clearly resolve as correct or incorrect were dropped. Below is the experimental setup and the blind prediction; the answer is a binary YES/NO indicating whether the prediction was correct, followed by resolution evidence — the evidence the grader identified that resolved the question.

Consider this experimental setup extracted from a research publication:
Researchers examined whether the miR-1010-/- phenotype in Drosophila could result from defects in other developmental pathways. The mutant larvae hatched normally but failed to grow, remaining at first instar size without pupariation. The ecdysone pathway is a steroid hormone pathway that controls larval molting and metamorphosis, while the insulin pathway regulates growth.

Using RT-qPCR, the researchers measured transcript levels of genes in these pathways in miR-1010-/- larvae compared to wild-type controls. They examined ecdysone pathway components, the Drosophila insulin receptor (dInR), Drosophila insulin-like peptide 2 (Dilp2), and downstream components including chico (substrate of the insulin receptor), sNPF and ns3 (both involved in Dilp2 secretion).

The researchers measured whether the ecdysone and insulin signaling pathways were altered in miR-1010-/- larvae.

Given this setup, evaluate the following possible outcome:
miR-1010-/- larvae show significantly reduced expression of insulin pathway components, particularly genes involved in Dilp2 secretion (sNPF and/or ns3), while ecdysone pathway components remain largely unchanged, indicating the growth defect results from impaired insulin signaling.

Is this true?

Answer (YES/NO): NO